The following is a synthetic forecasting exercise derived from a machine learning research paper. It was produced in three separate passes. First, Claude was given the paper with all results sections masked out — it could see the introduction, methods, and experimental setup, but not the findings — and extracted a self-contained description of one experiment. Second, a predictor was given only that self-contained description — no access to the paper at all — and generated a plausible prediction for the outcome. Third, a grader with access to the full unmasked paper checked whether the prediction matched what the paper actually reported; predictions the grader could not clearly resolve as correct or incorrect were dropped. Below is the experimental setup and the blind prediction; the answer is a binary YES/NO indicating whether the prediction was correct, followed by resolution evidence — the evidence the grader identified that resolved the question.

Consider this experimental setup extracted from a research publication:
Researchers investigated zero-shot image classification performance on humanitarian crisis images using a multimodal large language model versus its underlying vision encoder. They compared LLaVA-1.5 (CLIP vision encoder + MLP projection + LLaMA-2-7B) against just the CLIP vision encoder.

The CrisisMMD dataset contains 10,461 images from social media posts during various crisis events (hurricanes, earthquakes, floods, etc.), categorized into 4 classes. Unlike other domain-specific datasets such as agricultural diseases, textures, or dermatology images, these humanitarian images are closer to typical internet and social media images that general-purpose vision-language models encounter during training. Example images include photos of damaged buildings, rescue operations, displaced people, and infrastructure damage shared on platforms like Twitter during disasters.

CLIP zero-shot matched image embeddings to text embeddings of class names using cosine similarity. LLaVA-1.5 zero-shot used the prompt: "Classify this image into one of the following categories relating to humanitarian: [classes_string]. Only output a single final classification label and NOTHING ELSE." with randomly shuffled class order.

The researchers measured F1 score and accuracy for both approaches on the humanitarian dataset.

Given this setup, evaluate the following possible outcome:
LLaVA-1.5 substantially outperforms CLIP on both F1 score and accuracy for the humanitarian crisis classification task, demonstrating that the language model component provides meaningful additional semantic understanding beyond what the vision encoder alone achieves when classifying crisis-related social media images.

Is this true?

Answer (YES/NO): YES